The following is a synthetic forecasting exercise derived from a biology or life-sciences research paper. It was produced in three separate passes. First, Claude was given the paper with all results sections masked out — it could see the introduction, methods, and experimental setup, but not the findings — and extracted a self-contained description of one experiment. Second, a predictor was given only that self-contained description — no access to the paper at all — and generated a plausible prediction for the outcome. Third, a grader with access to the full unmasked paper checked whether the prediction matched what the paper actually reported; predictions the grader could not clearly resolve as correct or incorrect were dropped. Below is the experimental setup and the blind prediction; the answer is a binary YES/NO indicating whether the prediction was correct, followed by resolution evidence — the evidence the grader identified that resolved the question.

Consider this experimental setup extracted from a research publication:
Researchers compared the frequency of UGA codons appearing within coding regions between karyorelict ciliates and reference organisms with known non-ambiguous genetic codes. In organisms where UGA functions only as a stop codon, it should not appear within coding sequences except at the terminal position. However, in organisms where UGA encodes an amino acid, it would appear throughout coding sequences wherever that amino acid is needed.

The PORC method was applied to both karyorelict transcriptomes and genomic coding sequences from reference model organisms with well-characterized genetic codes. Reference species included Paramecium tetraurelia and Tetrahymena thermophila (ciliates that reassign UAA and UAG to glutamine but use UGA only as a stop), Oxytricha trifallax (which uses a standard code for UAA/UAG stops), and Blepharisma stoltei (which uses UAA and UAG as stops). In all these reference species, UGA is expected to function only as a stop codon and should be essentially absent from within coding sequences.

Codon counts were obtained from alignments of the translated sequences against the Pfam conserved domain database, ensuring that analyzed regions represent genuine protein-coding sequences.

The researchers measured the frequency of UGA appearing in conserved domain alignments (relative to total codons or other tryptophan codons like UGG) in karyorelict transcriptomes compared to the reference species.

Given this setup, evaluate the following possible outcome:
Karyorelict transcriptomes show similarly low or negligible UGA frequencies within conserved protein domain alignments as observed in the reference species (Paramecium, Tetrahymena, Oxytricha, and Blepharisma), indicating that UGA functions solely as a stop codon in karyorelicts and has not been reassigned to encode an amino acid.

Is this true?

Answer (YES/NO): NO